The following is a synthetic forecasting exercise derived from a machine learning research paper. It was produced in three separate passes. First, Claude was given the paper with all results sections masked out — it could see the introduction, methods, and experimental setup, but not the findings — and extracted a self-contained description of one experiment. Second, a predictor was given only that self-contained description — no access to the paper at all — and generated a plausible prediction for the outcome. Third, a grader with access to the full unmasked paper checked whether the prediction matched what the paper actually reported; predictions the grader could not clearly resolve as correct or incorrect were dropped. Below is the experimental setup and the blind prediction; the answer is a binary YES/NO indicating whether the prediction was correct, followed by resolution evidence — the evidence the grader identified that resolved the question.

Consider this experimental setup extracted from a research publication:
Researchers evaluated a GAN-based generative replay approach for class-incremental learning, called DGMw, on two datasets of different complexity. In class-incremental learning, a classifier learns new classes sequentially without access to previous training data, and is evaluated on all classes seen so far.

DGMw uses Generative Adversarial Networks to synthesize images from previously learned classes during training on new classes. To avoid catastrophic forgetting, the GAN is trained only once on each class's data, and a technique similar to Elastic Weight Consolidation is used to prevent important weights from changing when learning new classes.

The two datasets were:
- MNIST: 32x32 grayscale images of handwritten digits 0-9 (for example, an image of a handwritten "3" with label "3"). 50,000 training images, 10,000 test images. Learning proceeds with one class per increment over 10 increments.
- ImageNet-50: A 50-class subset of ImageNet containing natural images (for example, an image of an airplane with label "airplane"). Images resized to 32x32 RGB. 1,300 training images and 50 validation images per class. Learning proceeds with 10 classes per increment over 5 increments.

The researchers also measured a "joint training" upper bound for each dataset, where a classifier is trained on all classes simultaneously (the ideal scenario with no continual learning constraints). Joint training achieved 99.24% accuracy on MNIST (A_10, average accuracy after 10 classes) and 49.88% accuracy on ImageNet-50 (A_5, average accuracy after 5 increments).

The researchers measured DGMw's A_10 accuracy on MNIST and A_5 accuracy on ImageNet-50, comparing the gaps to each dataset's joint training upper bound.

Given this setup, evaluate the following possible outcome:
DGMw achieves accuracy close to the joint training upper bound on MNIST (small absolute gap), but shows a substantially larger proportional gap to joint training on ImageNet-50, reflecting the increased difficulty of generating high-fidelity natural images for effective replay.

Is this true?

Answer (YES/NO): YES